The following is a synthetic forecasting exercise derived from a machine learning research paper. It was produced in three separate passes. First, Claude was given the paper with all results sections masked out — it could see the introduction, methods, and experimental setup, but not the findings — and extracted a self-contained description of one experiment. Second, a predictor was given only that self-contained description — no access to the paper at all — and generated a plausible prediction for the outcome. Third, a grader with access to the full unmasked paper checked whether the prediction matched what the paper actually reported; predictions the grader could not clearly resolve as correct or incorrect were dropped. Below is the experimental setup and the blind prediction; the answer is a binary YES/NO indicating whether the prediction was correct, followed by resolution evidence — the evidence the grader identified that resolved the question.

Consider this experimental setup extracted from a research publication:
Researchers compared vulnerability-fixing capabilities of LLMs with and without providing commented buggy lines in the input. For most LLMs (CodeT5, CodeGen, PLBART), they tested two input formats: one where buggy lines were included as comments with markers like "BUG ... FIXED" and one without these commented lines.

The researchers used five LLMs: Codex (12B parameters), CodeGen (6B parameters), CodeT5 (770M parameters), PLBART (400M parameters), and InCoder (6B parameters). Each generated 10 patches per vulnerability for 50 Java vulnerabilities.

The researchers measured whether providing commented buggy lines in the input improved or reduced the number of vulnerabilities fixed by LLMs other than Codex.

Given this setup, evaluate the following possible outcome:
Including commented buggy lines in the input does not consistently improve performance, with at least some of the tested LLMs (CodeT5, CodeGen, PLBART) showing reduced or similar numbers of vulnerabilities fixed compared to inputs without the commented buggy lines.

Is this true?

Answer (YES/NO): YES